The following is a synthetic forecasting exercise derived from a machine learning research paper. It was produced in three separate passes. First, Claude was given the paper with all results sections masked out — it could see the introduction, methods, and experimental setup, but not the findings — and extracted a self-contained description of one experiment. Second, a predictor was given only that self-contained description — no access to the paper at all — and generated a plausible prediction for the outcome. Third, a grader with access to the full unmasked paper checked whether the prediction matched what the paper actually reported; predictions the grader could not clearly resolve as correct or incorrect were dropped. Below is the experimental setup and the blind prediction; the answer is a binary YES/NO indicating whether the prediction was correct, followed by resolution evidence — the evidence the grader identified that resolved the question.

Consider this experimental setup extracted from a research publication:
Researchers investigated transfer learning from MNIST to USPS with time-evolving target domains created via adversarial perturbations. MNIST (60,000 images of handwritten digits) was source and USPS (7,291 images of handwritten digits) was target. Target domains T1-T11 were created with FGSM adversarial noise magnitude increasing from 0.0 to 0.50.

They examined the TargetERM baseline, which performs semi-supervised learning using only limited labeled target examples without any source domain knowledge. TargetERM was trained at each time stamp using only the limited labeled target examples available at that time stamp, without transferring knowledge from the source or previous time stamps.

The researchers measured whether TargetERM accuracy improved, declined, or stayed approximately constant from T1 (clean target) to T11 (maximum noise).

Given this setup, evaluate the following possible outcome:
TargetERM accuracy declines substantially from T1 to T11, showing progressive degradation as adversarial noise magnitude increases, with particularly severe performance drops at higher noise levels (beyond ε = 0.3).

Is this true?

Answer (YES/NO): NO